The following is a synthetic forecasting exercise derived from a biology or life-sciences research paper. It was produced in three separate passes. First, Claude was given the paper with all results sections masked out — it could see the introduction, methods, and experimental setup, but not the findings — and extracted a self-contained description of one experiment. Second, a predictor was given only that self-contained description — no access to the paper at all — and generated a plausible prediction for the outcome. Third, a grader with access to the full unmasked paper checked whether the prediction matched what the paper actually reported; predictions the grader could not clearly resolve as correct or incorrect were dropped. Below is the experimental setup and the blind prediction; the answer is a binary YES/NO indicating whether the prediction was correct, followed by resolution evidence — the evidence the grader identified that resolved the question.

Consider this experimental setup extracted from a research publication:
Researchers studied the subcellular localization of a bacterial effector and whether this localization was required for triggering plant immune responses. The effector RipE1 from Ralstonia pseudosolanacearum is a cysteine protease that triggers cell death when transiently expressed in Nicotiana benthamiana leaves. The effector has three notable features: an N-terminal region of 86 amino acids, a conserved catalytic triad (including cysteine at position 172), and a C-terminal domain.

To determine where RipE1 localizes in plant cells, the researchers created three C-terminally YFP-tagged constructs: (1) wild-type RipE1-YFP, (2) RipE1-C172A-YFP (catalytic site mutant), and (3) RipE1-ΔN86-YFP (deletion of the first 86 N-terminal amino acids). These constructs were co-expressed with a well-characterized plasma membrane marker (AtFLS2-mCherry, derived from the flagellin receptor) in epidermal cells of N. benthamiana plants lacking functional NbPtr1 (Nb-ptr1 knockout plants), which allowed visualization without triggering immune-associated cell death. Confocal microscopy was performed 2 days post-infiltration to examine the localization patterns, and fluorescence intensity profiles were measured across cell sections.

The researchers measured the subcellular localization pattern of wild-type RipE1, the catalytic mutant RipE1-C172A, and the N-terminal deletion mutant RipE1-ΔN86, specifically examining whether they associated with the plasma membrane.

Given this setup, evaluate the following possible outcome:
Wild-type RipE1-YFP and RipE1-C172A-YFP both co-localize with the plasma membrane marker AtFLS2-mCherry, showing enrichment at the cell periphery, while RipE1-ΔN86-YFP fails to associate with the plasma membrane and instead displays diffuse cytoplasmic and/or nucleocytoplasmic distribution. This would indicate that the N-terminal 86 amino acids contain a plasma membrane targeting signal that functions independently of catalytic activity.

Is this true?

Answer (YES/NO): YES